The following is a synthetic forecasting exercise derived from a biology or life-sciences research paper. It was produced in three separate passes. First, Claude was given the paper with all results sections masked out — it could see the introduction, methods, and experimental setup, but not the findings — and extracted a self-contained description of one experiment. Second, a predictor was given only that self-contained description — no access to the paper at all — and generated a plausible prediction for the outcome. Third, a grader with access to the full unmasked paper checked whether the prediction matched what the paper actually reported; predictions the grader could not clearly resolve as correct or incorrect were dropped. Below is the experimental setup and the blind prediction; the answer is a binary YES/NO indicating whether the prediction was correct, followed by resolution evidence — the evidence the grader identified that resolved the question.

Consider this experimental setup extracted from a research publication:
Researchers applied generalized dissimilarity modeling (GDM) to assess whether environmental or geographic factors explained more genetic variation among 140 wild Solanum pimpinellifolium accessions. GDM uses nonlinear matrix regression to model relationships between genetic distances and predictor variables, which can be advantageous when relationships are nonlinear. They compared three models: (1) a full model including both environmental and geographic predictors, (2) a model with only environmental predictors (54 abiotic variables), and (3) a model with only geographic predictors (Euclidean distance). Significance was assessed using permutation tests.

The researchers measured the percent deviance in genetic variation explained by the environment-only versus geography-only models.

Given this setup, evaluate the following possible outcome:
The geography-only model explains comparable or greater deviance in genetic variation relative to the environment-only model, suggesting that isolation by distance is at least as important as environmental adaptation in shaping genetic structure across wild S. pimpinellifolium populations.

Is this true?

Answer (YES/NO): NO